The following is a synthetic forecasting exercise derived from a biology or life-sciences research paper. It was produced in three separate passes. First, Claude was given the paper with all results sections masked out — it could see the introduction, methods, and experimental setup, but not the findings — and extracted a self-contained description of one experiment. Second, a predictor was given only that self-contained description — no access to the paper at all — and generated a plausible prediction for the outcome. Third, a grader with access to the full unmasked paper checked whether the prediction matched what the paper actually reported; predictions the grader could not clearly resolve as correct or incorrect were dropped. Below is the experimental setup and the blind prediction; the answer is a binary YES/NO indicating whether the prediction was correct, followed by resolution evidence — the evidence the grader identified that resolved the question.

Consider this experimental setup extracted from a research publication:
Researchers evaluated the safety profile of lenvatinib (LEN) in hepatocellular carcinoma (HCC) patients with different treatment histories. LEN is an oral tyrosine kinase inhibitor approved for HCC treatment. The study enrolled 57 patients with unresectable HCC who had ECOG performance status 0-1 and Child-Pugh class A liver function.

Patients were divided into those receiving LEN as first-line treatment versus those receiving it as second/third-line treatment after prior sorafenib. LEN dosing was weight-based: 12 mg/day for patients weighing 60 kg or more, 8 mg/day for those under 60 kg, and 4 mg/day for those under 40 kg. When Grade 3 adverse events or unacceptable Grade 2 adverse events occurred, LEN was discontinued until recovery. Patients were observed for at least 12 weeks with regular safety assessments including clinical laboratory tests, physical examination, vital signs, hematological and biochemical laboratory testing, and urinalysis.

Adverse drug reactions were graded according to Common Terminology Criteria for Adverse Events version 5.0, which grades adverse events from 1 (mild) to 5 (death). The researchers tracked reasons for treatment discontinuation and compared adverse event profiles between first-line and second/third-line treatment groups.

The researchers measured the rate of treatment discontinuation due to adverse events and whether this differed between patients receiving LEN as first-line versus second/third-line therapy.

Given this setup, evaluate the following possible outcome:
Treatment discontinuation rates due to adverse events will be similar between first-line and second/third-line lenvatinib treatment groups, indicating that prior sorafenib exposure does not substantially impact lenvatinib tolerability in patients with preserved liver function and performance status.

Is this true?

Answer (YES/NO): YES